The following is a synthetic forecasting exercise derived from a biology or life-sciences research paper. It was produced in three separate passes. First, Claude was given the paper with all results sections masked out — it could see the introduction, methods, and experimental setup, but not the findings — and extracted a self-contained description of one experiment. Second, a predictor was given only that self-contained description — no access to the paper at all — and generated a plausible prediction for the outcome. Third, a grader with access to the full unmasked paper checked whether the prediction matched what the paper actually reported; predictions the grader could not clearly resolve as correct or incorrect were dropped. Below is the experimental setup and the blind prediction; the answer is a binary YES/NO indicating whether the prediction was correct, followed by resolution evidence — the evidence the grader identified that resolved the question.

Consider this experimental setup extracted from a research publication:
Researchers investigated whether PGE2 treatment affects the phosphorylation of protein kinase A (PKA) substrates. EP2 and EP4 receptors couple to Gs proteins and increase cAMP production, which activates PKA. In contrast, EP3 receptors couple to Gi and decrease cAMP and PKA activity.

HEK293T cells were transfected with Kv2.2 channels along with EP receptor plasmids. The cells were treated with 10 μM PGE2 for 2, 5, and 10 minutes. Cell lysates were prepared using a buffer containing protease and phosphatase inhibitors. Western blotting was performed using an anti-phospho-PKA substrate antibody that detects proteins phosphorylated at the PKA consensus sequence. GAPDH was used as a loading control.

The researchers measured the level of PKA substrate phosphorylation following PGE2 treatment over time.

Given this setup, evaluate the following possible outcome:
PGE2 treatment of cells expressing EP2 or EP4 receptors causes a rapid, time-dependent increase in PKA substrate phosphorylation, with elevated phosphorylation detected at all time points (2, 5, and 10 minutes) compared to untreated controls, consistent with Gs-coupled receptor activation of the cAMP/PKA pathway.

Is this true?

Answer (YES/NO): YES